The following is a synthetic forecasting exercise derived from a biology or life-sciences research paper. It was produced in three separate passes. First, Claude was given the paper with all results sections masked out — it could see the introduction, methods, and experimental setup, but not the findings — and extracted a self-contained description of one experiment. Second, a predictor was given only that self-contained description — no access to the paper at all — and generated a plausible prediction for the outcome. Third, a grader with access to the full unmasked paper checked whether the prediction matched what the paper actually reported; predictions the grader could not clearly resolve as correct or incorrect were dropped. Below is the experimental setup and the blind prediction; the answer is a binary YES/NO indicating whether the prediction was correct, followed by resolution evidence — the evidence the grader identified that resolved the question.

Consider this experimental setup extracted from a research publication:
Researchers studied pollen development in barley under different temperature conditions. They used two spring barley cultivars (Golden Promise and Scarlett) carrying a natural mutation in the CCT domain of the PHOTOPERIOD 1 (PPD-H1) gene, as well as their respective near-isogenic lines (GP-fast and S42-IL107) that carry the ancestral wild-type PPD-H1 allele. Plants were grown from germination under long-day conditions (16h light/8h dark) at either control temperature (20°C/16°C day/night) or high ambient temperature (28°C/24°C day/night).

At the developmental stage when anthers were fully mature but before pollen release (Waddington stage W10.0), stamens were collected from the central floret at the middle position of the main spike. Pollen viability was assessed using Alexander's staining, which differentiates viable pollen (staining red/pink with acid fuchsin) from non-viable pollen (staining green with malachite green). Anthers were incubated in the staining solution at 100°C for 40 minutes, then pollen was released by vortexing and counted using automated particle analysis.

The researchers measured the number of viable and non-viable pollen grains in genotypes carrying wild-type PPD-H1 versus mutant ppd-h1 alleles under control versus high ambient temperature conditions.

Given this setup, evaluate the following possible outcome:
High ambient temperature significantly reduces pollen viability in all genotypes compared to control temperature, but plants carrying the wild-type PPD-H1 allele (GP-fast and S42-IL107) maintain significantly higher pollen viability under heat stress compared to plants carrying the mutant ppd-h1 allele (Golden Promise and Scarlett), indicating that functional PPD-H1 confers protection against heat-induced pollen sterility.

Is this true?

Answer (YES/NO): NO